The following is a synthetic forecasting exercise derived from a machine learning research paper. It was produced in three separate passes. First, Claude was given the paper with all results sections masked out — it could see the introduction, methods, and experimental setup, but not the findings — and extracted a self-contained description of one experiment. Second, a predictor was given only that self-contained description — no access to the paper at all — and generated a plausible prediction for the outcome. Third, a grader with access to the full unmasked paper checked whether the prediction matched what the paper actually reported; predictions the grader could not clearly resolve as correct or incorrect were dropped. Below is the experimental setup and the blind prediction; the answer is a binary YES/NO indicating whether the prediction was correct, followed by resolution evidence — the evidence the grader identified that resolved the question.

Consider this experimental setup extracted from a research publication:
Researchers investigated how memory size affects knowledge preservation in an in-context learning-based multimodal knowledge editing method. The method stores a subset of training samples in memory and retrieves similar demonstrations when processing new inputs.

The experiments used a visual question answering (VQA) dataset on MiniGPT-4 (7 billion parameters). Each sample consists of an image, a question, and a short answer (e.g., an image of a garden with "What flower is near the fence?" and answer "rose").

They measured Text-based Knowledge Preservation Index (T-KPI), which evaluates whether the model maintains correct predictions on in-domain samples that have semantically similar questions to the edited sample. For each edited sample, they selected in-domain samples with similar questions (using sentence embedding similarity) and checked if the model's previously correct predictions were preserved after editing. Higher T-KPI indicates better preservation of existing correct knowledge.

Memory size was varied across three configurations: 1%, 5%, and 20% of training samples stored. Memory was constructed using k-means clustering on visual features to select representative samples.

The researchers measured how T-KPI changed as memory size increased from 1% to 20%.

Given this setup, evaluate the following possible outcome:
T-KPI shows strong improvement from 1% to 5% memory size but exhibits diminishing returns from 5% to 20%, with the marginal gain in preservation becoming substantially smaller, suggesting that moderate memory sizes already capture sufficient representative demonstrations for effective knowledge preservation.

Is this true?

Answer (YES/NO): NO